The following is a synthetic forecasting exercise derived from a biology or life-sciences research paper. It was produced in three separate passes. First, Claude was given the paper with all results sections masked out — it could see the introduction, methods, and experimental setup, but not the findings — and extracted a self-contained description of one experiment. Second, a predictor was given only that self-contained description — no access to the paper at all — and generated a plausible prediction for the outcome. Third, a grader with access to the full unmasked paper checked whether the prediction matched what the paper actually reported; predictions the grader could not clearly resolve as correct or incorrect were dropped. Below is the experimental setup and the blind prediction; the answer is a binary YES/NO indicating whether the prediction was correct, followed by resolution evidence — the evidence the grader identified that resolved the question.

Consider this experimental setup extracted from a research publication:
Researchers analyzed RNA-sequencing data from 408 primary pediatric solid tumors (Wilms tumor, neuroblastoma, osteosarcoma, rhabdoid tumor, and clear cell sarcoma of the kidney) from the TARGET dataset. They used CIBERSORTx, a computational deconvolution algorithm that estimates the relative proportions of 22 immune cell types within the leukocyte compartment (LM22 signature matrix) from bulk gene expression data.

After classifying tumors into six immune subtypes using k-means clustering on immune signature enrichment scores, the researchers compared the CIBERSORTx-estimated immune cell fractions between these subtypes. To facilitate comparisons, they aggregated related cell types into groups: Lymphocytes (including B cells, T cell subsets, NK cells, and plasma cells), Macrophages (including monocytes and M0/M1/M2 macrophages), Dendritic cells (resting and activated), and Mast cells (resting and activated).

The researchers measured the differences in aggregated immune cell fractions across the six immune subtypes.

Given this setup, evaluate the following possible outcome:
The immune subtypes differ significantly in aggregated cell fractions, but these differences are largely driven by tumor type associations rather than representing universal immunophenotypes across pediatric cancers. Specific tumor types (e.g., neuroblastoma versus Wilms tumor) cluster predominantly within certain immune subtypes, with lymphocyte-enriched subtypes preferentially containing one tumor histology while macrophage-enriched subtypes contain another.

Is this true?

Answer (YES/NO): NO